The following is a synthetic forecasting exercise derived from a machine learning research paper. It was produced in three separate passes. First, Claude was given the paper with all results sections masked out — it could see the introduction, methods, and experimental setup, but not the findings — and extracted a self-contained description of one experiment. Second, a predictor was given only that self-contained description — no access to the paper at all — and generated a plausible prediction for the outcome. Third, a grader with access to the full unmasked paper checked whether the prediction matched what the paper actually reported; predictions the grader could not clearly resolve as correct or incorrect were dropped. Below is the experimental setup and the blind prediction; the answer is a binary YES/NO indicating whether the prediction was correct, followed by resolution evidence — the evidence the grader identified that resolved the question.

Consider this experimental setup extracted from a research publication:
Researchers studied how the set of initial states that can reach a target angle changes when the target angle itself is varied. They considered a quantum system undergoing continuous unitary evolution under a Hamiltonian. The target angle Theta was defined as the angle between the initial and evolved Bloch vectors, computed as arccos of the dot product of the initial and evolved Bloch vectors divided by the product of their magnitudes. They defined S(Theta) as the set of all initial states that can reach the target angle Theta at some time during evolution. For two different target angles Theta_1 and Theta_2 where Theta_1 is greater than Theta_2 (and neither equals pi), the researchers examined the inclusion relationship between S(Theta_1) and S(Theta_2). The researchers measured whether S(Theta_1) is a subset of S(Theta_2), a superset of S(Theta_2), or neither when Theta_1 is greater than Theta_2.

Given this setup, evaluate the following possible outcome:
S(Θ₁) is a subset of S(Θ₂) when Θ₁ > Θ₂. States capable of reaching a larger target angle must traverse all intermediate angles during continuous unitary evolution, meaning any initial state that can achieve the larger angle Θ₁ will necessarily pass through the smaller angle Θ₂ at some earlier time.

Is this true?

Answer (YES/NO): YES